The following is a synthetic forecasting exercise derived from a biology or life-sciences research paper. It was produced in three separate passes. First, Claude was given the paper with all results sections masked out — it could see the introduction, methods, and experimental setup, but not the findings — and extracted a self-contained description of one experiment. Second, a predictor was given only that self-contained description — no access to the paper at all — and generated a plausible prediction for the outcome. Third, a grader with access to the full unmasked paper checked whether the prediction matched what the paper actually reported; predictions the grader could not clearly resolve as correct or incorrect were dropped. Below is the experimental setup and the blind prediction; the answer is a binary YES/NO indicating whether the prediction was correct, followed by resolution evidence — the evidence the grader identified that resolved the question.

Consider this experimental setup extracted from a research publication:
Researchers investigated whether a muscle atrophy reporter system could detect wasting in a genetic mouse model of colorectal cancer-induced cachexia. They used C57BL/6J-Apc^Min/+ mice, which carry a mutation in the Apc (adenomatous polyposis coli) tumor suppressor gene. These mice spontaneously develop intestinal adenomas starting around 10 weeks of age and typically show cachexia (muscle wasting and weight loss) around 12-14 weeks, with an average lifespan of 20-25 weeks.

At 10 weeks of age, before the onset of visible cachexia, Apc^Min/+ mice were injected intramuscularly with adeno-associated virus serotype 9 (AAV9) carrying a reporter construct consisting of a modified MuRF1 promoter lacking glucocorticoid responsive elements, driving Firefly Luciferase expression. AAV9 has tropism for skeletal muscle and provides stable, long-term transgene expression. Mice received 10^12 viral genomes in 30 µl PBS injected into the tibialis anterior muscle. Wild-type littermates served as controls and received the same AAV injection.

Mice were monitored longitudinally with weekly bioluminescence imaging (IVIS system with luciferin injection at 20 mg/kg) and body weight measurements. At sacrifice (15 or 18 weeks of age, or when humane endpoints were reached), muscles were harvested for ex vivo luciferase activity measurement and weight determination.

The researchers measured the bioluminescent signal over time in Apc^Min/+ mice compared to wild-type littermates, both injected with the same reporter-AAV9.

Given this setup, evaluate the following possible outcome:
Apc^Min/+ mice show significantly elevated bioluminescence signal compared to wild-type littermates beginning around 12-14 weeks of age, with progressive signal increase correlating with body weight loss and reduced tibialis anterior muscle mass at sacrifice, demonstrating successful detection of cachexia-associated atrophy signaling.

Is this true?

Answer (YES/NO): NO